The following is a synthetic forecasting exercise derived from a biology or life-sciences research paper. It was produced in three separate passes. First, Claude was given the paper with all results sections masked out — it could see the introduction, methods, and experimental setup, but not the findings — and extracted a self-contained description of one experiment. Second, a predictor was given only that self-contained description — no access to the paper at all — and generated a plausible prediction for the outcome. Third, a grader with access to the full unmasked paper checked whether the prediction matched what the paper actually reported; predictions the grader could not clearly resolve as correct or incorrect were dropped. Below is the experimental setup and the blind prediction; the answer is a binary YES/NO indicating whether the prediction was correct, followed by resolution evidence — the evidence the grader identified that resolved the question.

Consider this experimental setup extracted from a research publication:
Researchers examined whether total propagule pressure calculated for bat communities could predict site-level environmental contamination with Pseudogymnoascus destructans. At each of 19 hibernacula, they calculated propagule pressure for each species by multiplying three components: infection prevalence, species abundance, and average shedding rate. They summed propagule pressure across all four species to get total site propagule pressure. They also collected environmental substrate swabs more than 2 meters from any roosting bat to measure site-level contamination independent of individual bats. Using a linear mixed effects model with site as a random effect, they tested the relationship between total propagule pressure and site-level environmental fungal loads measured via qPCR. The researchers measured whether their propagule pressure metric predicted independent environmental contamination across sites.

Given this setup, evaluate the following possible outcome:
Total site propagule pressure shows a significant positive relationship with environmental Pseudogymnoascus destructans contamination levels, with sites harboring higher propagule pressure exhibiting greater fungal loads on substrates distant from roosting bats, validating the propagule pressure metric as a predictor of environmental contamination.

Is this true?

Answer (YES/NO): YES